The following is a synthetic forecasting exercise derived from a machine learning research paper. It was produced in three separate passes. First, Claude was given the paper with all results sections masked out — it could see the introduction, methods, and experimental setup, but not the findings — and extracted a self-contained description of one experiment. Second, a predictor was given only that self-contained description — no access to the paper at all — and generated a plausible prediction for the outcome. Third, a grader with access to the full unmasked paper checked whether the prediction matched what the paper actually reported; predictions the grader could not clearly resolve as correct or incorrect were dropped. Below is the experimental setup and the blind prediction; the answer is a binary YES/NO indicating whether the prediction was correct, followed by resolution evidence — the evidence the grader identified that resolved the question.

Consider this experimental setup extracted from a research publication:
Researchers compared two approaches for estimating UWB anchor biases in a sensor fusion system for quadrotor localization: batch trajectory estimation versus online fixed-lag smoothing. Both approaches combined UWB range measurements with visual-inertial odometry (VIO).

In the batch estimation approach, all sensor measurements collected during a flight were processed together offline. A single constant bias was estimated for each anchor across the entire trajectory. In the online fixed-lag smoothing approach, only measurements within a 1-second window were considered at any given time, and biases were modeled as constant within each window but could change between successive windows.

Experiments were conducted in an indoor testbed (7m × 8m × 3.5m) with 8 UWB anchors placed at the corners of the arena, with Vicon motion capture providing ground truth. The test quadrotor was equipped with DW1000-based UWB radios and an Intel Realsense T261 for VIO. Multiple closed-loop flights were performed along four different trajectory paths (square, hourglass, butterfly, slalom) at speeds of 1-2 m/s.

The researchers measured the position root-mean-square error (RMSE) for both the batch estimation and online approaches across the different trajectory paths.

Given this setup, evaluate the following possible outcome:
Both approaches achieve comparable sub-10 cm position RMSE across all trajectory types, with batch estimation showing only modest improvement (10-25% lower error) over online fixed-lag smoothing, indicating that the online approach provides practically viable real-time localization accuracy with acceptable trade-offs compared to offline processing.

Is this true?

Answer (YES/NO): NO